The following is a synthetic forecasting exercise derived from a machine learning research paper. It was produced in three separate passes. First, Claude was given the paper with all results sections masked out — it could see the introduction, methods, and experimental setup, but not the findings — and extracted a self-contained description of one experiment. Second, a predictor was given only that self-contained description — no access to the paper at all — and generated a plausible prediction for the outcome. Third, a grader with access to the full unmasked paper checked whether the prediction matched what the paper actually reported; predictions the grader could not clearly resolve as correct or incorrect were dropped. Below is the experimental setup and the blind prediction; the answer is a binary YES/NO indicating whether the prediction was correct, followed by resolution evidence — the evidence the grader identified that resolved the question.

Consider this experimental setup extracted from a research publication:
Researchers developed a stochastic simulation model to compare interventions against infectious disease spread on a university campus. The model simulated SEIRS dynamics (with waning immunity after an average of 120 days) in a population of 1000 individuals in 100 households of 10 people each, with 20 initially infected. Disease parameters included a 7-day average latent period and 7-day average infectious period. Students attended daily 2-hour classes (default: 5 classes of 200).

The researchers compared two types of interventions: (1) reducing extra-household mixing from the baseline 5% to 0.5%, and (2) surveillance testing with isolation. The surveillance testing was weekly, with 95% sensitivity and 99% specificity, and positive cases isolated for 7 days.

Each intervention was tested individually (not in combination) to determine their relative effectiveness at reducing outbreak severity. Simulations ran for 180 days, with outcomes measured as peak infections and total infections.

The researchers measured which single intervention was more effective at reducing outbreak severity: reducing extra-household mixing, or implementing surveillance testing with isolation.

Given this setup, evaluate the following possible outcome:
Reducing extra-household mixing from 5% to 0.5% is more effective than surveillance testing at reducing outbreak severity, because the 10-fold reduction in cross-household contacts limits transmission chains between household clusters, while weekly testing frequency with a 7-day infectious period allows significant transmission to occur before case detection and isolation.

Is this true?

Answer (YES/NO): YES